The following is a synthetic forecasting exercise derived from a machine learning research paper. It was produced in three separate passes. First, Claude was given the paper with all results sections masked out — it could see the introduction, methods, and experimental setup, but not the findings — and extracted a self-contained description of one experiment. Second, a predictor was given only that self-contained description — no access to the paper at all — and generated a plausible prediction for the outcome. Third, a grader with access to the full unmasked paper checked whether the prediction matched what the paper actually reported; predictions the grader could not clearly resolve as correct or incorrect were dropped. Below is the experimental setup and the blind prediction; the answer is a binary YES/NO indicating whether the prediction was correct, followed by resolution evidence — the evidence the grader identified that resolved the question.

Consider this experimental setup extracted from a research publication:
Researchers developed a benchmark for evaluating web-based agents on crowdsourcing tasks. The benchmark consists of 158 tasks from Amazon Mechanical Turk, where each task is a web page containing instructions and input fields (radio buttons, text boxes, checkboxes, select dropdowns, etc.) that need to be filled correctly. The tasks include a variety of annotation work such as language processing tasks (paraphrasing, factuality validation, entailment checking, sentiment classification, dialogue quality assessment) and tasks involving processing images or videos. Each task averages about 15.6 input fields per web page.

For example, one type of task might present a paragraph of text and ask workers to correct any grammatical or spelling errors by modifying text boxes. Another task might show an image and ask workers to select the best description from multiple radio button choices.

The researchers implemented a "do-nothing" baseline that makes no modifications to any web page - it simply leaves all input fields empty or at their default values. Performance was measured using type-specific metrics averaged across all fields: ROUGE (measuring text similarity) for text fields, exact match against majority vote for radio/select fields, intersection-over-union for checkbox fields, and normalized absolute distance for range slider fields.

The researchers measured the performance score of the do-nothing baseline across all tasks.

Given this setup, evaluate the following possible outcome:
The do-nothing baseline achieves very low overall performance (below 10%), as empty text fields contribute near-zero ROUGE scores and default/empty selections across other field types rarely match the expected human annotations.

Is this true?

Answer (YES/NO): YES